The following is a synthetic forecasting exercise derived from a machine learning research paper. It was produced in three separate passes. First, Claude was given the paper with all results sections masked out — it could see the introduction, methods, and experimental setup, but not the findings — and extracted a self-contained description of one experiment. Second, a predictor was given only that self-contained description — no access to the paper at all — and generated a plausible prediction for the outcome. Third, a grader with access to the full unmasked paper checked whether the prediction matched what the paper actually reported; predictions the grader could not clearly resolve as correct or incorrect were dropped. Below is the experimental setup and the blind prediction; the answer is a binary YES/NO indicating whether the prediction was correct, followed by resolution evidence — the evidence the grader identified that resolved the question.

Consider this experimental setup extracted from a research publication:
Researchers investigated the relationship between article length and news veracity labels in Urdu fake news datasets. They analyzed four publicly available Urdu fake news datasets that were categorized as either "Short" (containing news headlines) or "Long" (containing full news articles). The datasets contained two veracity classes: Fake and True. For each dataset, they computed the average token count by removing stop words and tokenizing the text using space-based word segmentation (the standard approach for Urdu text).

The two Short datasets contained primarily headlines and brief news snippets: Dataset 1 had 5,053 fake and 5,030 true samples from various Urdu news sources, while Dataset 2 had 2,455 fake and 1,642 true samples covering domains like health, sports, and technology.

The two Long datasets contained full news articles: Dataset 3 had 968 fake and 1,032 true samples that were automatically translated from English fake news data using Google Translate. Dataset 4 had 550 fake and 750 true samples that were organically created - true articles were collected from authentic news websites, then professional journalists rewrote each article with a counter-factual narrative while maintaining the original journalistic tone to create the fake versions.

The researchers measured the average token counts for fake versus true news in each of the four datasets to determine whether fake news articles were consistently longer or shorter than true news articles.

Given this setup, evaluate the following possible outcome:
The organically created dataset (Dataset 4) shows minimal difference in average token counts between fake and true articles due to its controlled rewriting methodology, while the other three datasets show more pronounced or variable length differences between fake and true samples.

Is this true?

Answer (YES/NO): NO